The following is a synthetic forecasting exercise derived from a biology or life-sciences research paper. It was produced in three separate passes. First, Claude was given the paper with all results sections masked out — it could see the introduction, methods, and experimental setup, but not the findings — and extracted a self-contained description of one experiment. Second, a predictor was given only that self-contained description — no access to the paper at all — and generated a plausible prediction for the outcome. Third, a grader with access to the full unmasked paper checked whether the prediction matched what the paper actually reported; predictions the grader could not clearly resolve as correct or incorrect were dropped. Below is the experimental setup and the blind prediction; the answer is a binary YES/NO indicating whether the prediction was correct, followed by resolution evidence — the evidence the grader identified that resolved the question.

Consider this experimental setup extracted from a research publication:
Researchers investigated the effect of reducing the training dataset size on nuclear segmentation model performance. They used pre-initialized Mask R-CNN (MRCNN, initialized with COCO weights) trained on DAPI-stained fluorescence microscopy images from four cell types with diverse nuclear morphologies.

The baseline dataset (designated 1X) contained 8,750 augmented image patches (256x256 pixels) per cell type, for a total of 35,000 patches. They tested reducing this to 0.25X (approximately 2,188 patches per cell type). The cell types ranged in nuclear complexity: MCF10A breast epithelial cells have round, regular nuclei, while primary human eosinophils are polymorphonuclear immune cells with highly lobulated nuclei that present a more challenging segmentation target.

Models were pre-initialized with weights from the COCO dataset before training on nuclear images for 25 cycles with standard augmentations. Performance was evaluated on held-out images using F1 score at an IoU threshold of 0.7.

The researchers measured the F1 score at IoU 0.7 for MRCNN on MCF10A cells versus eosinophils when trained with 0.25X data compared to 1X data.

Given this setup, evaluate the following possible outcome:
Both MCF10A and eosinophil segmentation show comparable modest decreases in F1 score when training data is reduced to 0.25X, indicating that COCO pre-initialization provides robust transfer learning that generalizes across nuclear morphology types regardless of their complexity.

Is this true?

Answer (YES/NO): NO